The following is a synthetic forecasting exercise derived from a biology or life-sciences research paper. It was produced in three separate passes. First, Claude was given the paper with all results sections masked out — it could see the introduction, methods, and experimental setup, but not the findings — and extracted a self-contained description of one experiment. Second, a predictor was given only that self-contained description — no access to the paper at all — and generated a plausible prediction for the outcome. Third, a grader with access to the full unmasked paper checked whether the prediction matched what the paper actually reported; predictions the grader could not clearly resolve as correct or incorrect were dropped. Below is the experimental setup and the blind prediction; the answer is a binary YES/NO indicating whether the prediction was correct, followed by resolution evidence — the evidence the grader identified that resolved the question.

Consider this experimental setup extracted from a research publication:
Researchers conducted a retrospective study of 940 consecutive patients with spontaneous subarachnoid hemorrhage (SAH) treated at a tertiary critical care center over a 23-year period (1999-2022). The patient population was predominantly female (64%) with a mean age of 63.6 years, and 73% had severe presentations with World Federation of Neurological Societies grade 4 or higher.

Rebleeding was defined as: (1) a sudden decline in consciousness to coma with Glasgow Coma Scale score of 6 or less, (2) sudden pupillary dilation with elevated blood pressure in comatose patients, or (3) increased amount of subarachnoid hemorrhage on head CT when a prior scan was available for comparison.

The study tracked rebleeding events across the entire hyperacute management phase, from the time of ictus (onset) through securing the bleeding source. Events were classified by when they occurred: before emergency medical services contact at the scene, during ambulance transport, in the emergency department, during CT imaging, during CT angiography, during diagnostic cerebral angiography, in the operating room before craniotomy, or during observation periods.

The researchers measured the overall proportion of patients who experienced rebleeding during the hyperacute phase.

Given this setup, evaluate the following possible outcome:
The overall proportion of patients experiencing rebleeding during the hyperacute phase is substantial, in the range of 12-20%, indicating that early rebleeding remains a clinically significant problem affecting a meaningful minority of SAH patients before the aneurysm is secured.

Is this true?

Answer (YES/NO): NO